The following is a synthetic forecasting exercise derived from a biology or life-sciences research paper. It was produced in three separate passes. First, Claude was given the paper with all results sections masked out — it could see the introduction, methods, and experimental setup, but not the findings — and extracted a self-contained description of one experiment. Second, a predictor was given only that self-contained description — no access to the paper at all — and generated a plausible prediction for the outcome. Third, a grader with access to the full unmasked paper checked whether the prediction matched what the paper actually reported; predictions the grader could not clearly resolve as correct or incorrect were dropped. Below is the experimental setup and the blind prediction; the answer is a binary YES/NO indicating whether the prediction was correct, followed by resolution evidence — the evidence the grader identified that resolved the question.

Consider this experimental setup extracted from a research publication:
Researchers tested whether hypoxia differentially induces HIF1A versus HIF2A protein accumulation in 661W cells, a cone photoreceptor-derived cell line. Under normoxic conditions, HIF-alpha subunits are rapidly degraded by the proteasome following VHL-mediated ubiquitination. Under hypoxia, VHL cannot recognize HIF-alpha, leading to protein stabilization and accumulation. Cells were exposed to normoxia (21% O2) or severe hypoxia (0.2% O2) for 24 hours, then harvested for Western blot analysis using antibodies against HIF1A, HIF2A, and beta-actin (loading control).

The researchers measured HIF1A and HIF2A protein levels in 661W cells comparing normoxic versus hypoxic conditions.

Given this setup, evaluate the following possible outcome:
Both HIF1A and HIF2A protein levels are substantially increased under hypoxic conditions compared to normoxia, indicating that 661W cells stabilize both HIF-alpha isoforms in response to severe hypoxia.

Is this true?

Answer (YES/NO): YES